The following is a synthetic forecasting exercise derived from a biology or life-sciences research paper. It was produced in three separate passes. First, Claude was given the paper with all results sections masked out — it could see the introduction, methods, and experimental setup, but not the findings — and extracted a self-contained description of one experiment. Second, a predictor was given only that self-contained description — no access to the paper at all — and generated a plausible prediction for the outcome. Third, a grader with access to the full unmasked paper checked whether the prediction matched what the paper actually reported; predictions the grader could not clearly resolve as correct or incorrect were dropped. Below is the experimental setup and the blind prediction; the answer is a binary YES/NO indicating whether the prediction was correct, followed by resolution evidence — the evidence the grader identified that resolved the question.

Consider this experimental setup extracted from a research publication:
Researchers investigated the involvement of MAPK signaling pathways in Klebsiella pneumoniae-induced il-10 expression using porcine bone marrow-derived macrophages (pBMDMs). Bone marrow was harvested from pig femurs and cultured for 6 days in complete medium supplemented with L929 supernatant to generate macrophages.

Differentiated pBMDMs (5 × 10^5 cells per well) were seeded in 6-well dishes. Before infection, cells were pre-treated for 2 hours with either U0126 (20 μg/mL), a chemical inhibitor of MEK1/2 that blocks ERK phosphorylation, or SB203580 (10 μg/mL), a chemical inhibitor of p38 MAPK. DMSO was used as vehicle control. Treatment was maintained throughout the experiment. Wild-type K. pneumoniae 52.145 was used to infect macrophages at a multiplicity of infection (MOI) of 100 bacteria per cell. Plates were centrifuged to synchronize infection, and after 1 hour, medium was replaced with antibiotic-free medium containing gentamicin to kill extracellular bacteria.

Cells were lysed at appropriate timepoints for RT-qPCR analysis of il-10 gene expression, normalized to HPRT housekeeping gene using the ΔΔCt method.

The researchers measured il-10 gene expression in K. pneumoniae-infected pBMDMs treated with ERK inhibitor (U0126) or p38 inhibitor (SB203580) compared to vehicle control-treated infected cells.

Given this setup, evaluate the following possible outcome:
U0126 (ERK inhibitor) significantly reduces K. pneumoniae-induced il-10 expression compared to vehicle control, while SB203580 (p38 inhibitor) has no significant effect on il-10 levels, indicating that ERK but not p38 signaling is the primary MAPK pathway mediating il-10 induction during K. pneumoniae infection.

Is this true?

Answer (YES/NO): NO